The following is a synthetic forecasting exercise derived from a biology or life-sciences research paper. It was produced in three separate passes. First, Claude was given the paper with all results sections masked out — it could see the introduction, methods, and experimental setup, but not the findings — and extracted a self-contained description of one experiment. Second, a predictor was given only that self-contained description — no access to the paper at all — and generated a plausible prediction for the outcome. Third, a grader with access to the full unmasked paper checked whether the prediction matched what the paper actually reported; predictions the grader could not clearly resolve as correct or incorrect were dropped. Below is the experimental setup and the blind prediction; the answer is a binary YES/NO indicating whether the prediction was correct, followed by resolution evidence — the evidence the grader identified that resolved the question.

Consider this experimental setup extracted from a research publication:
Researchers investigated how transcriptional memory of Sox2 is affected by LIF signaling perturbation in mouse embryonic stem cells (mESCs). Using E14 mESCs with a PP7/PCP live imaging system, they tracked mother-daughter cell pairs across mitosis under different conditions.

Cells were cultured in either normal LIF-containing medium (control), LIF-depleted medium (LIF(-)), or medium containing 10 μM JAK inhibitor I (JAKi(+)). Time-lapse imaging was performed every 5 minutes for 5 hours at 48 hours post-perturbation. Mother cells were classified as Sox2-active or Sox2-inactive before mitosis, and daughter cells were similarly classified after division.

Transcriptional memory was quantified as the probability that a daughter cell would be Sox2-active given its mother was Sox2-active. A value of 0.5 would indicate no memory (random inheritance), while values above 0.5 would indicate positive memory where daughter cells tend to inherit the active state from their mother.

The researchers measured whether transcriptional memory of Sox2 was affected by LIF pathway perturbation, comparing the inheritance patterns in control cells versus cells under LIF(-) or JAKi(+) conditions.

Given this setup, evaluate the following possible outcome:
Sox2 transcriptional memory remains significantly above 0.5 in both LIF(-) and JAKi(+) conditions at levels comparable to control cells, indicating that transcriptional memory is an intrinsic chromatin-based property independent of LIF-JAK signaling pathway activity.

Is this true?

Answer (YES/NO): YES